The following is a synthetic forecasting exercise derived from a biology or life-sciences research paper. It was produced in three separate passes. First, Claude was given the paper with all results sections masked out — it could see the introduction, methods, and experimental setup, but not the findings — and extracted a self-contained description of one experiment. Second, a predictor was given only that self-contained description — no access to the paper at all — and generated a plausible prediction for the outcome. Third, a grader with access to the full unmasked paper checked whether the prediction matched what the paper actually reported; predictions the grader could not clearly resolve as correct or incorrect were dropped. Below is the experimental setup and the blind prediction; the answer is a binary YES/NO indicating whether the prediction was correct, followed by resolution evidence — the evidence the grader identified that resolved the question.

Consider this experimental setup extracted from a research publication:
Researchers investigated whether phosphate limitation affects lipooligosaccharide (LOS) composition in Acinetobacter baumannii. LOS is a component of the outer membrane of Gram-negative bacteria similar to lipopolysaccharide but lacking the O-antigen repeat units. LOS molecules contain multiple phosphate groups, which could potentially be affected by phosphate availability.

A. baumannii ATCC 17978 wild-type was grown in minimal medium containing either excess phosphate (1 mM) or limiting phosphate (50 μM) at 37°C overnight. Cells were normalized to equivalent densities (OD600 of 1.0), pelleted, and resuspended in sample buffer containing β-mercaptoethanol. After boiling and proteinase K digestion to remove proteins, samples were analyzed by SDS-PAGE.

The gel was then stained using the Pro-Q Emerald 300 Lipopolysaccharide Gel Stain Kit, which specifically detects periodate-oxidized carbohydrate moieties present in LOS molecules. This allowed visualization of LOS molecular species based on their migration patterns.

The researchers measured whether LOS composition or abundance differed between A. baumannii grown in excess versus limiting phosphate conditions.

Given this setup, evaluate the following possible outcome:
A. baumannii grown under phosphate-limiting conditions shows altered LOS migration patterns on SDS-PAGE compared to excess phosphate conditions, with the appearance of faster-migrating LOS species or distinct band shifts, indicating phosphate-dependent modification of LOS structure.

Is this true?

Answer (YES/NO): NO